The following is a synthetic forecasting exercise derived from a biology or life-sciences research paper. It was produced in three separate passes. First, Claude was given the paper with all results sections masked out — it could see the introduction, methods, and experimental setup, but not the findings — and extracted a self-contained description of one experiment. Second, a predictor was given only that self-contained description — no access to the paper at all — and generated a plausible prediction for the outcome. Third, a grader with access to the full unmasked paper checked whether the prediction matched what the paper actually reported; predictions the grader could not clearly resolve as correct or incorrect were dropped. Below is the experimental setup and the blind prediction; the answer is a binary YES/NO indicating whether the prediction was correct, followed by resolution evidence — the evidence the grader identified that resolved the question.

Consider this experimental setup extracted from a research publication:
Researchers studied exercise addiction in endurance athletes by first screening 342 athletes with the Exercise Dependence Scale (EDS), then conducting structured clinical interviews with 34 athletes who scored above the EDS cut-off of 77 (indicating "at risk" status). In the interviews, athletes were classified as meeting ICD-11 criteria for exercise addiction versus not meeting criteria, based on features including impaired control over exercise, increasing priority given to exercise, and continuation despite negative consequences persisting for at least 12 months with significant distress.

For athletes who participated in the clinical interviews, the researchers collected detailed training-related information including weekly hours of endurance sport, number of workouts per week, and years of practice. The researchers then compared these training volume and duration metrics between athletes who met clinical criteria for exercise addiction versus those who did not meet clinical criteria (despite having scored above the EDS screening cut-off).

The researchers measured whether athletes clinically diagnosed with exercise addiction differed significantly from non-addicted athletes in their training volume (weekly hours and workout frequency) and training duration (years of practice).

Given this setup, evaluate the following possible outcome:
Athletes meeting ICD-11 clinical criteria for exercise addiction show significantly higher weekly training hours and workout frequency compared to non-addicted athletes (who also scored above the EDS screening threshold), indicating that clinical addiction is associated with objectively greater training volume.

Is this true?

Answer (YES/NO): NO